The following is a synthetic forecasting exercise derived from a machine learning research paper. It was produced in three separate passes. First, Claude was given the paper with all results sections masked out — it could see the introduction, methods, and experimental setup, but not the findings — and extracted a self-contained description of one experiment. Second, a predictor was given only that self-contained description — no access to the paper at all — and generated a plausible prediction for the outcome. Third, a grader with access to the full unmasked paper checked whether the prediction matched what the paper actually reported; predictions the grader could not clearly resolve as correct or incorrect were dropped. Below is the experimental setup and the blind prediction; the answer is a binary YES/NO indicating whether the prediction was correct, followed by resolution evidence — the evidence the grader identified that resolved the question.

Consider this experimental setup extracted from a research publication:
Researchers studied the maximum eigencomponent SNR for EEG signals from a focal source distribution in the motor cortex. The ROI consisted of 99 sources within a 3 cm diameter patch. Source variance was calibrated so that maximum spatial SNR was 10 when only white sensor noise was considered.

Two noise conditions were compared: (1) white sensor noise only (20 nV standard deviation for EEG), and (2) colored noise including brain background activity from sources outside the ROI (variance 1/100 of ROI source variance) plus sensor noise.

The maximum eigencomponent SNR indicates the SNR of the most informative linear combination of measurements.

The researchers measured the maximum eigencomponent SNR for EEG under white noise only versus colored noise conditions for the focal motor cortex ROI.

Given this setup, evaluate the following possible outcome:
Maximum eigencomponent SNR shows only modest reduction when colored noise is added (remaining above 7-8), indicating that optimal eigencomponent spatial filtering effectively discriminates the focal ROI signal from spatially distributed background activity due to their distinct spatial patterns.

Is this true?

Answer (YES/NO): NO